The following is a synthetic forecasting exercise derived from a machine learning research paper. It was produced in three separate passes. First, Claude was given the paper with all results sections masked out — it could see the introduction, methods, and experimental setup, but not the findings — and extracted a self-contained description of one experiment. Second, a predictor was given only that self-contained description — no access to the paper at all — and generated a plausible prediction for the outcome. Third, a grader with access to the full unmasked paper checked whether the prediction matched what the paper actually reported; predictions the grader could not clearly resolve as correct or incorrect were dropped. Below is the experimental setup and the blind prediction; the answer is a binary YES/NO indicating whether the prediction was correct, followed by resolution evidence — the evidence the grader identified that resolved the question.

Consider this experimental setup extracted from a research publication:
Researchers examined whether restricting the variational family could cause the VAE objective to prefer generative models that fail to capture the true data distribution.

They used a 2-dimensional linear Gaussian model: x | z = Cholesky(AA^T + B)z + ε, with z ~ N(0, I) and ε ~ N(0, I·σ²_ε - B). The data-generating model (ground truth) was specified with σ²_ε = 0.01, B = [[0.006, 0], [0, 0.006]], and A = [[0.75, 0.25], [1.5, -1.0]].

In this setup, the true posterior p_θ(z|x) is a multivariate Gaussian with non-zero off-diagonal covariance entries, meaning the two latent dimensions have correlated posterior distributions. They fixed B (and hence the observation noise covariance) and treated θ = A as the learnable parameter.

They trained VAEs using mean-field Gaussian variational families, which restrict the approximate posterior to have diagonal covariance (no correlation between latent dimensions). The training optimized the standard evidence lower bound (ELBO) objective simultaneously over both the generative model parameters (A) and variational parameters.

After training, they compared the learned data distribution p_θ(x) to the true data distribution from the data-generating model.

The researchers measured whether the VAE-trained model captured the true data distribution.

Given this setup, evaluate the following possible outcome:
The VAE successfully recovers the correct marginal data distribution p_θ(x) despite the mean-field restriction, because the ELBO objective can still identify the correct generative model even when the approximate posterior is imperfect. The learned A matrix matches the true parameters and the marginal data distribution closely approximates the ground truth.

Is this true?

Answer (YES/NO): NO